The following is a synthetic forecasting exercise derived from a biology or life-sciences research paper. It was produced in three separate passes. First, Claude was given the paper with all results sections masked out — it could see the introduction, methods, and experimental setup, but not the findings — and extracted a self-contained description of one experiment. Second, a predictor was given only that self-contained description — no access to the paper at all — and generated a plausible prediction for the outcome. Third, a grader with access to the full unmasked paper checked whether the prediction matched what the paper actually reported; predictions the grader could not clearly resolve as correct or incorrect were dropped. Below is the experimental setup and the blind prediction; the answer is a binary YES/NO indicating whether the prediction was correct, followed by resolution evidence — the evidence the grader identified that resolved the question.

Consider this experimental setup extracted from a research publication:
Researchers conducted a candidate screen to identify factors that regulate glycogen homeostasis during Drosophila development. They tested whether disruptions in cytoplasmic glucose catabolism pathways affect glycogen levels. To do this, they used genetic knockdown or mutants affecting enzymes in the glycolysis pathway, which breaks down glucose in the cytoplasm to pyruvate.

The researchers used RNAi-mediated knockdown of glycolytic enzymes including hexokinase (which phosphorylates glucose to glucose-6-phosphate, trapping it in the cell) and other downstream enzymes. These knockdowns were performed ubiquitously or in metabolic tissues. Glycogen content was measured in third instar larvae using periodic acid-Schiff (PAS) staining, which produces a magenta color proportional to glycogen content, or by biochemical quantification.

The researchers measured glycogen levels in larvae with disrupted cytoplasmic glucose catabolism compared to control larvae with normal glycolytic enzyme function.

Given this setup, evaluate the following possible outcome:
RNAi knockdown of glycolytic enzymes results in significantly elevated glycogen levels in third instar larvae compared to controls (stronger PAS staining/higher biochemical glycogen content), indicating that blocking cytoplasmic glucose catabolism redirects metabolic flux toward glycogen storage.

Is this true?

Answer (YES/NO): NO